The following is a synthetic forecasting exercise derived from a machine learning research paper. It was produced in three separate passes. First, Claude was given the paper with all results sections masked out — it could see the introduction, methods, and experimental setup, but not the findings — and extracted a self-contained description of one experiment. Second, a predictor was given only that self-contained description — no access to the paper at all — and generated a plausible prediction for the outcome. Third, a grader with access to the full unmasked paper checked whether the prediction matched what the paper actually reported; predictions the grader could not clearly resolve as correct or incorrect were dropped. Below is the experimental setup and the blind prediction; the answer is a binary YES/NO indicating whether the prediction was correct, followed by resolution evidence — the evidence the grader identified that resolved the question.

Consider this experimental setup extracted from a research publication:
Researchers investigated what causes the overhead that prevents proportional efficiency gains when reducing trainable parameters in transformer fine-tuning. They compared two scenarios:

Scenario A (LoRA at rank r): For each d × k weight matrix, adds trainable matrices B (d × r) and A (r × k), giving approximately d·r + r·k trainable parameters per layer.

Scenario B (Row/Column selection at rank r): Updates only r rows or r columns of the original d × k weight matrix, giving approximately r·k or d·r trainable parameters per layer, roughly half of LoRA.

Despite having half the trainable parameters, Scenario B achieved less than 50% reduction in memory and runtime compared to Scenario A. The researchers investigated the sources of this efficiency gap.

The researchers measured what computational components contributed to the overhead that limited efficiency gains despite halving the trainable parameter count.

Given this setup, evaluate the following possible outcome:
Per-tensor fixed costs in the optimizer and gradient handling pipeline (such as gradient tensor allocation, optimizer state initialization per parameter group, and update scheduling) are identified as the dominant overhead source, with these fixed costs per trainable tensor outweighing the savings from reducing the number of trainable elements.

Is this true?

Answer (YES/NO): NO